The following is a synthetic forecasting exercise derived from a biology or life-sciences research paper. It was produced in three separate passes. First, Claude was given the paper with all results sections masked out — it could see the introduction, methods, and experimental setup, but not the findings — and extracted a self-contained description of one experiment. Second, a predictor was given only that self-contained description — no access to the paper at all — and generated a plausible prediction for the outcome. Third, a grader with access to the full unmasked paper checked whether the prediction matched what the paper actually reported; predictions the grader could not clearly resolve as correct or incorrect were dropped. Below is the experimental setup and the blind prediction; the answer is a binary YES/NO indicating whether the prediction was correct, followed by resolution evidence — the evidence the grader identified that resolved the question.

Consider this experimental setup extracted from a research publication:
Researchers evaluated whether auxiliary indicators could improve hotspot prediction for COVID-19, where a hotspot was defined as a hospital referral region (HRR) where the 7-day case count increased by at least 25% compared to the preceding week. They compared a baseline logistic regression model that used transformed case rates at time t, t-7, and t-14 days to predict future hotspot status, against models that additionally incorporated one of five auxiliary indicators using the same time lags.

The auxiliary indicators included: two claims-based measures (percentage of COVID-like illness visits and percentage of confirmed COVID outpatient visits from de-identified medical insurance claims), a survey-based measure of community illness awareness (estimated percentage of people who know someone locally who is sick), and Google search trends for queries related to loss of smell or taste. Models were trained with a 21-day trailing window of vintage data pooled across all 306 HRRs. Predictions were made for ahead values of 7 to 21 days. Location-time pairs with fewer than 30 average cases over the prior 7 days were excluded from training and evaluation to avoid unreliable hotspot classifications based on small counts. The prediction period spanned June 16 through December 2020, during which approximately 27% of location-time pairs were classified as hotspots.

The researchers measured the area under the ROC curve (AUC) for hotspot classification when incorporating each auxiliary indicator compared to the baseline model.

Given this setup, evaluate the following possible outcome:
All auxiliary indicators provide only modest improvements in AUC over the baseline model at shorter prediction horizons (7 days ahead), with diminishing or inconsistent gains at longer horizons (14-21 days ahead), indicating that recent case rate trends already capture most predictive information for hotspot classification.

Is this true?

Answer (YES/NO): NO